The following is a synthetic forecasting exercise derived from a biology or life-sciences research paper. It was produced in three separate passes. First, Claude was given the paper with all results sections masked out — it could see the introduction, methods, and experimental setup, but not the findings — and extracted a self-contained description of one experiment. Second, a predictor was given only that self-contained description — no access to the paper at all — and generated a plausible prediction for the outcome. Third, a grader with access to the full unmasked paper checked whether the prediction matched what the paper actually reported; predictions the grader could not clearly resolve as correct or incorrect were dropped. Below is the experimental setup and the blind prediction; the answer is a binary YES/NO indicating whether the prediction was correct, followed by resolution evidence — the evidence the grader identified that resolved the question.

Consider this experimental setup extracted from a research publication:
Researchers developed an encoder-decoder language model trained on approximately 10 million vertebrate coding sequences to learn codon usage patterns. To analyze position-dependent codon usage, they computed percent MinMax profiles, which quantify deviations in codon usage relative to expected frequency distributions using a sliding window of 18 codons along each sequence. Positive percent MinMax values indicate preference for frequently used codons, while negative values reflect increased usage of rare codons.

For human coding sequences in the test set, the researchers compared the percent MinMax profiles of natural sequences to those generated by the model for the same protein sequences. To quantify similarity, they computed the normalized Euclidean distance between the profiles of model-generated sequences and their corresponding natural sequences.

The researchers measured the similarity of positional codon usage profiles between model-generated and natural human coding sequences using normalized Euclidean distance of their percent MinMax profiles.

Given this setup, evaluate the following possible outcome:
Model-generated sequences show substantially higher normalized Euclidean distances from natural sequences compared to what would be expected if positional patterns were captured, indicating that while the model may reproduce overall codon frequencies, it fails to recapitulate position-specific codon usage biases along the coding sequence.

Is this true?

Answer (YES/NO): NO